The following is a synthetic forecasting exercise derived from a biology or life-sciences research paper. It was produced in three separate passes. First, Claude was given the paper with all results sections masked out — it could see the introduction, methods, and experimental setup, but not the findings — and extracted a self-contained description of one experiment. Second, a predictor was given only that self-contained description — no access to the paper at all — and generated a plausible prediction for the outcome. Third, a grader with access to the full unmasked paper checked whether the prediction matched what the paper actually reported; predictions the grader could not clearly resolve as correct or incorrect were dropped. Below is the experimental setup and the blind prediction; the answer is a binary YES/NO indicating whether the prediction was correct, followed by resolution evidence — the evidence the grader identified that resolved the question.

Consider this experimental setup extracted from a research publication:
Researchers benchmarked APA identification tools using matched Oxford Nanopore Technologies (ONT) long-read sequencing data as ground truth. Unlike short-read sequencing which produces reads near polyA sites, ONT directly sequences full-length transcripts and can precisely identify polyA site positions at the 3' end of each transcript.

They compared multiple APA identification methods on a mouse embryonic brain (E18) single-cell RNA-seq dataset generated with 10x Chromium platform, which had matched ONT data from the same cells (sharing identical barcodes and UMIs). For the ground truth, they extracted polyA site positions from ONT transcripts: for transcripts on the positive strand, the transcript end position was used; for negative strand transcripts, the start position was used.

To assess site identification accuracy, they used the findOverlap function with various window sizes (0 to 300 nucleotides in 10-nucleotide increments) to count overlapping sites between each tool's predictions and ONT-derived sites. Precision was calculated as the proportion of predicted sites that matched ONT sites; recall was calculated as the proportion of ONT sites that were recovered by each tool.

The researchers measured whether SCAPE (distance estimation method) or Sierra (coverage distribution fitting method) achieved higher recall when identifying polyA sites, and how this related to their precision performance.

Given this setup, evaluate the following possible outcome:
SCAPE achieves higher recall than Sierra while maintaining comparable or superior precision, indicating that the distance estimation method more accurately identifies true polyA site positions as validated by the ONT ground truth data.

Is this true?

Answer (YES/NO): NO